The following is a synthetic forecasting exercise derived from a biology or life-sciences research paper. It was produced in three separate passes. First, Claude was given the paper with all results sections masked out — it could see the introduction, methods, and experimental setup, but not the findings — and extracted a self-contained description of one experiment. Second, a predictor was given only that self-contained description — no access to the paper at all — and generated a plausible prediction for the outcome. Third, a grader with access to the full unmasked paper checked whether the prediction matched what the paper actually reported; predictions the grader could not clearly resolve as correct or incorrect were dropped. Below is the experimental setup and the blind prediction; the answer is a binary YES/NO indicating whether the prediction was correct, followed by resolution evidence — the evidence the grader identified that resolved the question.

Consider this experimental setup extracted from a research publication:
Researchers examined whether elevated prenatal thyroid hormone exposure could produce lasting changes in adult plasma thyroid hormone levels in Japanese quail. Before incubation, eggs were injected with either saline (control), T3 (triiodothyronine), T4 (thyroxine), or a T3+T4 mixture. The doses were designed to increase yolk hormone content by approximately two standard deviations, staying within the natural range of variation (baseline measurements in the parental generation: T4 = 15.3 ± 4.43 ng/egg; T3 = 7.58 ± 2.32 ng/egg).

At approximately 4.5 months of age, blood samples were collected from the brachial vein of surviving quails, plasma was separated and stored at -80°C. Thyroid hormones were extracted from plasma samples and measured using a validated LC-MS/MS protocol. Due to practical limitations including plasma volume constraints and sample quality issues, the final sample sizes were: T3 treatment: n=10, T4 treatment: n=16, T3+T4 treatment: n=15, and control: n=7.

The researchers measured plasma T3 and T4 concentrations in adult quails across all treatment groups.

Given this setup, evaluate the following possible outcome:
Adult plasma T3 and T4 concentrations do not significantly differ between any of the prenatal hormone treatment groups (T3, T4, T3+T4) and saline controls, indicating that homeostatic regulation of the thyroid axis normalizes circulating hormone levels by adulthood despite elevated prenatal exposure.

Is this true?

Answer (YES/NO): YES